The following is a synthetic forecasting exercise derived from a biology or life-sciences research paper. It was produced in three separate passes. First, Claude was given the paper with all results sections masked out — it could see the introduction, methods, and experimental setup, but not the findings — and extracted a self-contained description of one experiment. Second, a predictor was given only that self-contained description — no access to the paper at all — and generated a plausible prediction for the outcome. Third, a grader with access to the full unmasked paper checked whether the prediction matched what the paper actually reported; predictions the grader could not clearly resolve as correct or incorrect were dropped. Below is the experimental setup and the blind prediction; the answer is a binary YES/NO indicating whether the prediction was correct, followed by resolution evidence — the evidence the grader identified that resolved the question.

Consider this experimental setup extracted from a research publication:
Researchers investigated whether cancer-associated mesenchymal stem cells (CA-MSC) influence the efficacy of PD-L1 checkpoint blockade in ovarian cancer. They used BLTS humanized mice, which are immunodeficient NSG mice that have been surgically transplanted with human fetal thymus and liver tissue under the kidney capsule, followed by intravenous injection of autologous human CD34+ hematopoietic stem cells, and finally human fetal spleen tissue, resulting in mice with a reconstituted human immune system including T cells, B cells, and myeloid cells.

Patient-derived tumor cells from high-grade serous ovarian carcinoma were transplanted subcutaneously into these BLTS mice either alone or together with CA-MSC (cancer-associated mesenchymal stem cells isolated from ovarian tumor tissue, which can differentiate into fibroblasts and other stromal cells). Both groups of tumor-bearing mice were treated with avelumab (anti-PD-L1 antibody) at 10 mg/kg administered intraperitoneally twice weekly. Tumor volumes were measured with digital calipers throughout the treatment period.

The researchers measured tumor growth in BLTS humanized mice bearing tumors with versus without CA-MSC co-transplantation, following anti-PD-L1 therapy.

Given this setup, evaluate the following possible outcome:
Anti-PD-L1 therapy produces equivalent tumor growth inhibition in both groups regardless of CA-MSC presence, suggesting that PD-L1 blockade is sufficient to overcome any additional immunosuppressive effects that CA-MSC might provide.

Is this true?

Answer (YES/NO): NO